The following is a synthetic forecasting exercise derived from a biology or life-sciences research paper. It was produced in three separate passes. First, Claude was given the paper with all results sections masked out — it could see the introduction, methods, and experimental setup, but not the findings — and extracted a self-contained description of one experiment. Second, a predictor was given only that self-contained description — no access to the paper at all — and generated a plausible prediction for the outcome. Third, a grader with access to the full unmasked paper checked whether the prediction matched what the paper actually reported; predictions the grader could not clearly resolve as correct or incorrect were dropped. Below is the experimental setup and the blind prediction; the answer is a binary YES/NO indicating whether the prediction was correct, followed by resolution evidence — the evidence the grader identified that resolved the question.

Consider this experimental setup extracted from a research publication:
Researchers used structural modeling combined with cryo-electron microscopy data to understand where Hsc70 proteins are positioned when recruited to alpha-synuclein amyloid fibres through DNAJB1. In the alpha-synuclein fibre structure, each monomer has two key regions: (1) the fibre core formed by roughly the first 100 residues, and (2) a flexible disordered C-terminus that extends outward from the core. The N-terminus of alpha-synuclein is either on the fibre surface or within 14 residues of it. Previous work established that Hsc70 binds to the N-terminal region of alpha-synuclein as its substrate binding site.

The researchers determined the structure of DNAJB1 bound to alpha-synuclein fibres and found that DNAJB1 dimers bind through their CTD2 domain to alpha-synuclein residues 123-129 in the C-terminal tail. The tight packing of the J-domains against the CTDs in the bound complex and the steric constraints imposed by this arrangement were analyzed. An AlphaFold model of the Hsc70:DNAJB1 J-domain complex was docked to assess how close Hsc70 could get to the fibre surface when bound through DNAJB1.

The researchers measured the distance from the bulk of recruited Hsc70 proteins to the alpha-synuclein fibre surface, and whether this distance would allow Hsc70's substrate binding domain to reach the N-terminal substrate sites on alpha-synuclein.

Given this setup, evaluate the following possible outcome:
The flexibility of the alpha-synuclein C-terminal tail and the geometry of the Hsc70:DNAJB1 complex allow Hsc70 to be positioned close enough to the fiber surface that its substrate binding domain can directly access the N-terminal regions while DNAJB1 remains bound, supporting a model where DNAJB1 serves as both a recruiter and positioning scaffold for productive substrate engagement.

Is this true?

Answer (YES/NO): NO